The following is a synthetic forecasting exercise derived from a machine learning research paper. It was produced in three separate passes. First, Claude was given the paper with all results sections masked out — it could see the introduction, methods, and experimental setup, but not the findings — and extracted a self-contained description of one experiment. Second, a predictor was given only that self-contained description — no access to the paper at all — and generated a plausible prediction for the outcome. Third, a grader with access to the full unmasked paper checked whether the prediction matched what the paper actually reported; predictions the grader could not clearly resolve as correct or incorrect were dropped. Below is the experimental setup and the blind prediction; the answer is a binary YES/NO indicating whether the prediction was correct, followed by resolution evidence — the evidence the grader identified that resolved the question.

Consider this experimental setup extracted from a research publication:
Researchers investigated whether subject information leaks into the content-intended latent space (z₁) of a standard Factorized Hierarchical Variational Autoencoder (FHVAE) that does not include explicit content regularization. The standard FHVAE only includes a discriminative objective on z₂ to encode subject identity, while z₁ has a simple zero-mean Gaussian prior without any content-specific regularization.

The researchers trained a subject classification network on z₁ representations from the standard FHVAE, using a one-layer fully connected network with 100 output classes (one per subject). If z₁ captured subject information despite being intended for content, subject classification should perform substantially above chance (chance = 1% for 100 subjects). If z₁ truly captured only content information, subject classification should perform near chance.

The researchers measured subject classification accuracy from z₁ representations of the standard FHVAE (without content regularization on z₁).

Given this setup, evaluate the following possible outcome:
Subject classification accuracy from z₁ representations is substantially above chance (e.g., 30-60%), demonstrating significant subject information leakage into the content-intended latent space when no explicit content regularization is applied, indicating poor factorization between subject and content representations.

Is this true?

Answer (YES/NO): NO